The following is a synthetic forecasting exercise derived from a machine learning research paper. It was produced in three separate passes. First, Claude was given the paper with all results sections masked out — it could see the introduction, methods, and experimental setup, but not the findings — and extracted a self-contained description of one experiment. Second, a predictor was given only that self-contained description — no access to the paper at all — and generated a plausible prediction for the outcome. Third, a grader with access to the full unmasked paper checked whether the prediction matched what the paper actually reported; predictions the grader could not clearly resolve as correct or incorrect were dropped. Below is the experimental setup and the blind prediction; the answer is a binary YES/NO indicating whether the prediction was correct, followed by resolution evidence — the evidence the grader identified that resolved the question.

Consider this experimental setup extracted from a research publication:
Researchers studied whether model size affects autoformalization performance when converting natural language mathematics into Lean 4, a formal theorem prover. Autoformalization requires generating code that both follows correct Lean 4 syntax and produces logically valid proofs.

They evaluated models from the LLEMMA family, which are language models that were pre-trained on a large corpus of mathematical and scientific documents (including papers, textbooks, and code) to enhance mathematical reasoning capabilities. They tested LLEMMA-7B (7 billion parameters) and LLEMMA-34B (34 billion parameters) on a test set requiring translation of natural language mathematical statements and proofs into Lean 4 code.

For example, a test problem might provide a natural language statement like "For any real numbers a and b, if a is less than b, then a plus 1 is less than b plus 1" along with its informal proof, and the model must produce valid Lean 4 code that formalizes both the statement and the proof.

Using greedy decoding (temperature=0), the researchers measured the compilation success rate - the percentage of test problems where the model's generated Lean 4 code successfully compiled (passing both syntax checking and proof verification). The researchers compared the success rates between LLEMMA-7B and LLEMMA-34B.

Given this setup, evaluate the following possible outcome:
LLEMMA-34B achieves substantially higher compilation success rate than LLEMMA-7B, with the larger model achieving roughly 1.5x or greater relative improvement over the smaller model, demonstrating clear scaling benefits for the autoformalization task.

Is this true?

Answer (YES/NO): NO